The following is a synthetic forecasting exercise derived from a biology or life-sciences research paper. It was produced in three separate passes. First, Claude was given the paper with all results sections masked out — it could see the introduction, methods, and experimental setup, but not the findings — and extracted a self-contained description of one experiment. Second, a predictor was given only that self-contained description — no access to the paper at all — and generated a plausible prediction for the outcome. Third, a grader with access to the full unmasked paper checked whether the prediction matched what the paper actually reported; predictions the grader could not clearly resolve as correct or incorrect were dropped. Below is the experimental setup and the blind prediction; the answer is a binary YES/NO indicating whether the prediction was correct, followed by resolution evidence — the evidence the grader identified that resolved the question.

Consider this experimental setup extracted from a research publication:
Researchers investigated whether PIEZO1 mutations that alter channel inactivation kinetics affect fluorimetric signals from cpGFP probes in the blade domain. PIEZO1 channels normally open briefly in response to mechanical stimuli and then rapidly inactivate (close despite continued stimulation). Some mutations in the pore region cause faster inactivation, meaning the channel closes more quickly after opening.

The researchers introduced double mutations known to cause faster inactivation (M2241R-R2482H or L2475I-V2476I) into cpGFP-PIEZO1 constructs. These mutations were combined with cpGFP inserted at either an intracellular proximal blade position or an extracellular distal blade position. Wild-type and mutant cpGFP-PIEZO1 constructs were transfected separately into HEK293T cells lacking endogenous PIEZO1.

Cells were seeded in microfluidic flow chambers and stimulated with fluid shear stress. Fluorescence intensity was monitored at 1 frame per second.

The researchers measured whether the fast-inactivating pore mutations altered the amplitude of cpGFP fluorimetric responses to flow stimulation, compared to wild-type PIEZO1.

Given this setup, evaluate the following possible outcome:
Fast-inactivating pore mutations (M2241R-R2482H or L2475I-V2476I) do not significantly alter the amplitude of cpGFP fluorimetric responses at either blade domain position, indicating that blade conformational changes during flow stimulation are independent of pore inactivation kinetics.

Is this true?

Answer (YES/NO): NO